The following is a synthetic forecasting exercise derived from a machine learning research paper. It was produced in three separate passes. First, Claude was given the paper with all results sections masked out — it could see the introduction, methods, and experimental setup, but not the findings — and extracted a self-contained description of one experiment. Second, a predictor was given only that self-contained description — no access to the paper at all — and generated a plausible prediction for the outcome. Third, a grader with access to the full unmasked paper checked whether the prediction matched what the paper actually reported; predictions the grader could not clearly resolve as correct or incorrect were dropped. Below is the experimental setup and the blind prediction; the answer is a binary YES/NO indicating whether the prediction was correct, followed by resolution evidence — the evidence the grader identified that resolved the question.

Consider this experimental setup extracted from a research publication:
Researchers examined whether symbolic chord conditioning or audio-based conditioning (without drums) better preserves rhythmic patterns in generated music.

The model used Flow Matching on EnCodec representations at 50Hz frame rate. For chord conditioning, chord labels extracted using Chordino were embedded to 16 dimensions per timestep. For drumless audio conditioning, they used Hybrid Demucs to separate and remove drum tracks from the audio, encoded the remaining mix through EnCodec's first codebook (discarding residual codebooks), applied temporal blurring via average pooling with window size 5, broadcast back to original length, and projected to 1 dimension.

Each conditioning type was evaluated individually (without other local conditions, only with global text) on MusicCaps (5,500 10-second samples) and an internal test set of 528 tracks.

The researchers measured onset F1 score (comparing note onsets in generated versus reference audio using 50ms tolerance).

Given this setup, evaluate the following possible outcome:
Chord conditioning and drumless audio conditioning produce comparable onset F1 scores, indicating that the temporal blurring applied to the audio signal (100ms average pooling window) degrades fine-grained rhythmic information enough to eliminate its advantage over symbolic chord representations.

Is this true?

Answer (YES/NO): NO